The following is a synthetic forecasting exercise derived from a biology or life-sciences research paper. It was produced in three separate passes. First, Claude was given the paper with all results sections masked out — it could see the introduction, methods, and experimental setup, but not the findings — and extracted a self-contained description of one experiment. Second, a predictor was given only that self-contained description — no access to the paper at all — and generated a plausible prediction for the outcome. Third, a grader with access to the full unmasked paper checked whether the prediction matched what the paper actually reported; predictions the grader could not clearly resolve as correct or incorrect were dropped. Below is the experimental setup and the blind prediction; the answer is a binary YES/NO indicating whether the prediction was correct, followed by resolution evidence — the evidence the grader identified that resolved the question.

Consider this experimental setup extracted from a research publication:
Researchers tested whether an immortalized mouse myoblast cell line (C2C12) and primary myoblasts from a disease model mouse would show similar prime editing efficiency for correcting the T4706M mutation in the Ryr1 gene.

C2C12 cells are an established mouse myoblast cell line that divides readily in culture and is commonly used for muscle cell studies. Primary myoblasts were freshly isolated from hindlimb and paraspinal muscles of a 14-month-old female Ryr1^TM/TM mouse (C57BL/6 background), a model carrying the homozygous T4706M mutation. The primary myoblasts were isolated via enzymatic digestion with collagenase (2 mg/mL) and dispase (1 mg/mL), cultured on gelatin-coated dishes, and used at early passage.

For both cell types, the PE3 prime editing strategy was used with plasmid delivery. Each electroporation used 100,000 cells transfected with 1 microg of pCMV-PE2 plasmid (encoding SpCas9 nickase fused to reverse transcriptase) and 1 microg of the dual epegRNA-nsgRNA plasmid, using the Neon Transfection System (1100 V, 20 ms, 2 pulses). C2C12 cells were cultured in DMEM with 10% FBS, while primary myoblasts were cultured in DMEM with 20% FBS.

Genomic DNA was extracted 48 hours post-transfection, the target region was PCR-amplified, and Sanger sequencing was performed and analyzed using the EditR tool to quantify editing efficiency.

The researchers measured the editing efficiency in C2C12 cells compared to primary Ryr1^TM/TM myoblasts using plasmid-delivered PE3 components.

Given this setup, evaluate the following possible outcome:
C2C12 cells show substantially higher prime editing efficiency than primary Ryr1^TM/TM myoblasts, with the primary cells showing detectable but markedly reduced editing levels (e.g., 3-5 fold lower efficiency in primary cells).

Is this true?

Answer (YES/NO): YES